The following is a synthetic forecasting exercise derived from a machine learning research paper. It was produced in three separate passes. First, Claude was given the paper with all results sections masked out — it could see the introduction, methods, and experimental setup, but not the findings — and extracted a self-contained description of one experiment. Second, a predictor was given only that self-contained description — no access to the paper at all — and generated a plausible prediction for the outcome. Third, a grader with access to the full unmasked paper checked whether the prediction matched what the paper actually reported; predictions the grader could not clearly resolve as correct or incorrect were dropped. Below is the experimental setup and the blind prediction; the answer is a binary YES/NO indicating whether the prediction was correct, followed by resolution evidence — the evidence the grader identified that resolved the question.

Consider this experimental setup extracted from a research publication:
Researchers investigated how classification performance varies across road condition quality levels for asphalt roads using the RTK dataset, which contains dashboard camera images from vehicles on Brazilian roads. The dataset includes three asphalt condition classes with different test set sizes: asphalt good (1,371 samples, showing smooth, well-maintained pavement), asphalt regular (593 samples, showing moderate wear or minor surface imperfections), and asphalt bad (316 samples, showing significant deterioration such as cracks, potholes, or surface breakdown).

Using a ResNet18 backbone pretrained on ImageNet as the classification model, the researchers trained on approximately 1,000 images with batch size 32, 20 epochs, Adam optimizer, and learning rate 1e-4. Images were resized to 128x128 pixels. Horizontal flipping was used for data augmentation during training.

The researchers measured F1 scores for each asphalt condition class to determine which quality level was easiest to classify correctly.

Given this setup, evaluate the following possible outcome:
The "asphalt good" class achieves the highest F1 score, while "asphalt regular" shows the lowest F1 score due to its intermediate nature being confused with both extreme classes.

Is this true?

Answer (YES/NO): NO